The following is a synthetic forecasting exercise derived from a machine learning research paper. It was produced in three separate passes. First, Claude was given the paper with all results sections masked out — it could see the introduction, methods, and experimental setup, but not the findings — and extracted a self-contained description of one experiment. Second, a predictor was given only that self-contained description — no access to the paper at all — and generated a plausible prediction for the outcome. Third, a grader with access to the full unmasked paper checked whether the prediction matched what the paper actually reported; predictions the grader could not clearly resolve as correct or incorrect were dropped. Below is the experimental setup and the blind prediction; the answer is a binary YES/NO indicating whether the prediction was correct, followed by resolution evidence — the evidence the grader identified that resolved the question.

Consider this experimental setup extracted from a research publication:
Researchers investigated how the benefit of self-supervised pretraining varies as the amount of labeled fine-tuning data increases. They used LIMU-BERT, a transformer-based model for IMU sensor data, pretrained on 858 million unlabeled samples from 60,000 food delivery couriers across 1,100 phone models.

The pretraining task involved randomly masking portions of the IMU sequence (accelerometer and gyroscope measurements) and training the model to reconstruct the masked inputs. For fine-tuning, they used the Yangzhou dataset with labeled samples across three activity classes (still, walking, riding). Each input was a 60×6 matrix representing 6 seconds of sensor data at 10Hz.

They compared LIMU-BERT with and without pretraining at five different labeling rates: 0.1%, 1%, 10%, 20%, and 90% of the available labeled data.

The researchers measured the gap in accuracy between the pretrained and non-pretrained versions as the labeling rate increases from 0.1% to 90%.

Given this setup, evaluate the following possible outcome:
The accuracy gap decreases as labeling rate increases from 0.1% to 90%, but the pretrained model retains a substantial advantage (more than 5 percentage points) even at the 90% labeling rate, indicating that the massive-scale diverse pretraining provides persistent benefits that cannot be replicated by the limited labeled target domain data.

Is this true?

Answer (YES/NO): NO